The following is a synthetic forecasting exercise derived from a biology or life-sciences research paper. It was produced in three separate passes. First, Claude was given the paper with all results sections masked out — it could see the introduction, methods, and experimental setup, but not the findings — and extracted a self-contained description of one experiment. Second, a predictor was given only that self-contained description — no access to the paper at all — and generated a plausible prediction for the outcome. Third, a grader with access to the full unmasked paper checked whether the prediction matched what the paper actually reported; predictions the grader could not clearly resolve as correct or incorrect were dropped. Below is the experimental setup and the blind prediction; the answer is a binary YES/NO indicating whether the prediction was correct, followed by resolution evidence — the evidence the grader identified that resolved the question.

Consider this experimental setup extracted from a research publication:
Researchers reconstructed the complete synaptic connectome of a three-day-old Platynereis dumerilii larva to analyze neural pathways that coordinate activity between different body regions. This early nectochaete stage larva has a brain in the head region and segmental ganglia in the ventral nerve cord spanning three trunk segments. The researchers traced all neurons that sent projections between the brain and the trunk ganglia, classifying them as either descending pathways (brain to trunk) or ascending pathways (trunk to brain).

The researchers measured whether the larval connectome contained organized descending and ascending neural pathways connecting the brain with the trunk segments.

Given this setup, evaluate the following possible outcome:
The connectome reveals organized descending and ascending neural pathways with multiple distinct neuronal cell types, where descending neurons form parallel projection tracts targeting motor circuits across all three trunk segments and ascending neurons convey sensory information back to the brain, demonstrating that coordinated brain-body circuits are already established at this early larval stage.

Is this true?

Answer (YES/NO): NO